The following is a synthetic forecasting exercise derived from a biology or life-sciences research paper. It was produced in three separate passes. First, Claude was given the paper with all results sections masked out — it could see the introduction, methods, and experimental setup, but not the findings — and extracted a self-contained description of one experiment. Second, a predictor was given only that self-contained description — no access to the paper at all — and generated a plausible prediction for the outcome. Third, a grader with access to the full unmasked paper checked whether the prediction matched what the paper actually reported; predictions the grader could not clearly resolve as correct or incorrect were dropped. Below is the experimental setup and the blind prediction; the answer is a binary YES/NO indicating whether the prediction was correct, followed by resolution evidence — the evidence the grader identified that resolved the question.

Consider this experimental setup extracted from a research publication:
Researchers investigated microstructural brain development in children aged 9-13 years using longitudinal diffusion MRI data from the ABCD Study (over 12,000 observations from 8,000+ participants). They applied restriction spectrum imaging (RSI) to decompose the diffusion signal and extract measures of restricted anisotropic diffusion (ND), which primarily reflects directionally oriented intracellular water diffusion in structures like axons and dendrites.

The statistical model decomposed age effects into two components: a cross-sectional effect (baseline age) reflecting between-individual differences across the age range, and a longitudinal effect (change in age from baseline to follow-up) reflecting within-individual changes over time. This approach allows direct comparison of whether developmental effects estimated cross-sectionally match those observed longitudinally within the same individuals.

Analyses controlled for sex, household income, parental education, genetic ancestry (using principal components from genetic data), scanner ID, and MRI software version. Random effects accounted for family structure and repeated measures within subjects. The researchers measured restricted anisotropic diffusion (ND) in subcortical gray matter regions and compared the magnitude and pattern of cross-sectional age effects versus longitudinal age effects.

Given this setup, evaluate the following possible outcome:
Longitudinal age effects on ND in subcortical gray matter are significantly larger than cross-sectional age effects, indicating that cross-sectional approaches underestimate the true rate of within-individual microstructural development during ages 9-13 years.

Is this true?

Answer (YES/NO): NO